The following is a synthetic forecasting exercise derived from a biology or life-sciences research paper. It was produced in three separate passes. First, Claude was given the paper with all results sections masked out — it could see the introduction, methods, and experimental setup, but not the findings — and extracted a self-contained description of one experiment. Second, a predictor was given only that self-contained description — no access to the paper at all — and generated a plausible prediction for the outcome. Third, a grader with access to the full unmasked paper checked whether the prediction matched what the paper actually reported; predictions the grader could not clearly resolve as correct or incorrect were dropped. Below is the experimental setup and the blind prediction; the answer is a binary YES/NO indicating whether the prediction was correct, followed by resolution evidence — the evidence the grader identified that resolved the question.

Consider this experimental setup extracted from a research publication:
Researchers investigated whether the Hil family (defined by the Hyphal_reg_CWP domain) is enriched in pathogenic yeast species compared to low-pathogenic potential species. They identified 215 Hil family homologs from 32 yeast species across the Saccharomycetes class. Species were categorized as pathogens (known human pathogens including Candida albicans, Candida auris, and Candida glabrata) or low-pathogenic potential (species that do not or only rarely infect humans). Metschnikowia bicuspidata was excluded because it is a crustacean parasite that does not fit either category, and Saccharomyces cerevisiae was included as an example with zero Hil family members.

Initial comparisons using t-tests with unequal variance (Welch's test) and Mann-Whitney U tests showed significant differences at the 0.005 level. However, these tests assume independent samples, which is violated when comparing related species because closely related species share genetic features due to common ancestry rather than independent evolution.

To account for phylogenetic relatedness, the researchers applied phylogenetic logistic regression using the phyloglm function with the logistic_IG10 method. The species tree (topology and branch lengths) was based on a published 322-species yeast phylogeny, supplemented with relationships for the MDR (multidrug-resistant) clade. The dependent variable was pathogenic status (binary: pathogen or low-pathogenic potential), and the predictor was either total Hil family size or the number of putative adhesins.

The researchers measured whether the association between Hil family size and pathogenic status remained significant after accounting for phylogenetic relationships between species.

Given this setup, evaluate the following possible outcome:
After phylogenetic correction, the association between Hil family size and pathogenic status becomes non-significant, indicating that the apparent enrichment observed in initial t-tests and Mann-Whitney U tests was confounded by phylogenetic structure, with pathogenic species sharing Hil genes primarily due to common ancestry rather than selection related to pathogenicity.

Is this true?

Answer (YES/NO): NO